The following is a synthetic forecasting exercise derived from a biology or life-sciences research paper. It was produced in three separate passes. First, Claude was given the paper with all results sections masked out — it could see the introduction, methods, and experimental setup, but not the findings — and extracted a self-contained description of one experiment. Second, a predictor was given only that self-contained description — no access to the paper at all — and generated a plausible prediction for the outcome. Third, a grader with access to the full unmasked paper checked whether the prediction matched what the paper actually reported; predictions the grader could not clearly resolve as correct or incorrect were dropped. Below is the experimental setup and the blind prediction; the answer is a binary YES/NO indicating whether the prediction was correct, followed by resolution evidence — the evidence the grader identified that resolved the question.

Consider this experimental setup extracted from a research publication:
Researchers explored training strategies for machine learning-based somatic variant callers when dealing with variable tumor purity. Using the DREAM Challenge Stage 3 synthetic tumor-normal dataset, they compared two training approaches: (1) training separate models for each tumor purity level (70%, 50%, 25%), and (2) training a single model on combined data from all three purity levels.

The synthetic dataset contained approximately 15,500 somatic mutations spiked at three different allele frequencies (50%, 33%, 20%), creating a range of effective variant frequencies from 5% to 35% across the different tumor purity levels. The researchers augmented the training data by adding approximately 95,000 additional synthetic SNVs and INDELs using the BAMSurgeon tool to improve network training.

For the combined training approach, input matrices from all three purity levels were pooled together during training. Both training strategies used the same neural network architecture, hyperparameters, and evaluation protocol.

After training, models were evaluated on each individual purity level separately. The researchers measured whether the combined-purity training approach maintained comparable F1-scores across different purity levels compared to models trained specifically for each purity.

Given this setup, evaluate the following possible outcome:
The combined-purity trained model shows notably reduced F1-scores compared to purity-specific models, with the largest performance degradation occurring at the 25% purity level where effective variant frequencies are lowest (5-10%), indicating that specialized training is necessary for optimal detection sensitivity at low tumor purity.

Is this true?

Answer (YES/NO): NO